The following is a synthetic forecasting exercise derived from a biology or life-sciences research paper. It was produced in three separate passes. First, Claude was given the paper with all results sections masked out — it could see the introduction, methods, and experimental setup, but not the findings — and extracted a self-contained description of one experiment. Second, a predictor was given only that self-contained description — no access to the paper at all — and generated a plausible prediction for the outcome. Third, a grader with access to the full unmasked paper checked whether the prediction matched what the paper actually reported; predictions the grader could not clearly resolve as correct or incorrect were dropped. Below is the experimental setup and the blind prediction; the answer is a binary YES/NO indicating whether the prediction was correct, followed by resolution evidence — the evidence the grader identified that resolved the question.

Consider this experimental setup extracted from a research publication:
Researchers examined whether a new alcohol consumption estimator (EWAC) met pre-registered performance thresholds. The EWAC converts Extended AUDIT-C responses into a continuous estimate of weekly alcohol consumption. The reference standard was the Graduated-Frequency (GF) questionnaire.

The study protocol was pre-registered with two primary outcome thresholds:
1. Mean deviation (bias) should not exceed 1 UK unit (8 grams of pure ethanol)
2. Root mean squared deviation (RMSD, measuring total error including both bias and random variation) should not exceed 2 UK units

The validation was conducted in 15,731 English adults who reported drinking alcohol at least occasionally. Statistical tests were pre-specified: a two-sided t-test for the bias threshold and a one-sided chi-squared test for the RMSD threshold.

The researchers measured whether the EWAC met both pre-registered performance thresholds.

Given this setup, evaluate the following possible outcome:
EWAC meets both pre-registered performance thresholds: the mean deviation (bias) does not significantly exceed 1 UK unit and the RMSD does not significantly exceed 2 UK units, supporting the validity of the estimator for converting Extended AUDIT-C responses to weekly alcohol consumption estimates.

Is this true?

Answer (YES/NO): NO